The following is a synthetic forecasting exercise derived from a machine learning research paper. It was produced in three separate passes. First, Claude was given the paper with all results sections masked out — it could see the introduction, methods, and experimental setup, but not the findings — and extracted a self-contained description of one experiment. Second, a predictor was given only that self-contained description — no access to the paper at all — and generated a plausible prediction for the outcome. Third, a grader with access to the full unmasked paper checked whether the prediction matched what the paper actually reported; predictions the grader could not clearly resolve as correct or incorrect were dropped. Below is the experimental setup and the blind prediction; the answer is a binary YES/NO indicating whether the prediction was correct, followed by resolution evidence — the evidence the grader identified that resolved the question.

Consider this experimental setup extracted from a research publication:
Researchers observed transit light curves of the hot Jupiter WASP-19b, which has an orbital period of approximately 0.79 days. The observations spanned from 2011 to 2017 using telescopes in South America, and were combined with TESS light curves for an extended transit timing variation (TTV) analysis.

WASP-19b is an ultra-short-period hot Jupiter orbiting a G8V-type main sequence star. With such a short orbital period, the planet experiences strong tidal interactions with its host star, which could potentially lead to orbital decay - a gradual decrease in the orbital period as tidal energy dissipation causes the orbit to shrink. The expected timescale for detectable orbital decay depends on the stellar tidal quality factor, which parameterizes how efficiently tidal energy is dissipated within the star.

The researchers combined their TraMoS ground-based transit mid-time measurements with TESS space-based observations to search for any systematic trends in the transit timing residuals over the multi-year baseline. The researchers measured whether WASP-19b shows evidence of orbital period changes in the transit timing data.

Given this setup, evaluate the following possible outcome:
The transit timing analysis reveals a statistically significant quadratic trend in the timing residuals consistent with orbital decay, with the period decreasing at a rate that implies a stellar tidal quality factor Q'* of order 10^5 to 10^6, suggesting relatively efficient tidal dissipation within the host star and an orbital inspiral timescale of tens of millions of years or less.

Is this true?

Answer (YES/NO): NO